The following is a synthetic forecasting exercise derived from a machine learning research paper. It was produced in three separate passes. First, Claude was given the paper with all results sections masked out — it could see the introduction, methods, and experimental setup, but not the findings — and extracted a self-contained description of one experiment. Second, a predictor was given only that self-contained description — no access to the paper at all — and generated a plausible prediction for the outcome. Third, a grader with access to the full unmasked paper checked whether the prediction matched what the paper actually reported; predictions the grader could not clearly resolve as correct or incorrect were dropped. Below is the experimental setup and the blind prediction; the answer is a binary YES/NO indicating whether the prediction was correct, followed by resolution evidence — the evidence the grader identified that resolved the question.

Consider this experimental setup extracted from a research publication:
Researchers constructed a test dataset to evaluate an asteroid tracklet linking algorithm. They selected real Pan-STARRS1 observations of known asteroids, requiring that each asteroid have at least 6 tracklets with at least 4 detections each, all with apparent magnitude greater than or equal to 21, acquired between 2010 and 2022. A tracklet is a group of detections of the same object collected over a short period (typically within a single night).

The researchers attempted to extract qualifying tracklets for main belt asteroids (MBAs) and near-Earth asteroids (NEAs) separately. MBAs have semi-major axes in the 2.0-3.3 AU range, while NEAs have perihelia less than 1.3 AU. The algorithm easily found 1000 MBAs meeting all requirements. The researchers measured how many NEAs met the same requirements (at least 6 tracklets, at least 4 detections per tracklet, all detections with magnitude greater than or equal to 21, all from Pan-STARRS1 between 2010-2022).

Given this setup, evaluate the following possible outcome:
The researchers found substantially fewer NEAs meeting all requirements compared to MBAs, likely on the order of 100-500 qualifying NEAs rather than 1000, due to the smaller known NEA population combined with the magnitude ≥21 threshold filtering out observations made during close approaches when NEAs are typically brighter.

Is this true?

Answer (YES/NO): NO